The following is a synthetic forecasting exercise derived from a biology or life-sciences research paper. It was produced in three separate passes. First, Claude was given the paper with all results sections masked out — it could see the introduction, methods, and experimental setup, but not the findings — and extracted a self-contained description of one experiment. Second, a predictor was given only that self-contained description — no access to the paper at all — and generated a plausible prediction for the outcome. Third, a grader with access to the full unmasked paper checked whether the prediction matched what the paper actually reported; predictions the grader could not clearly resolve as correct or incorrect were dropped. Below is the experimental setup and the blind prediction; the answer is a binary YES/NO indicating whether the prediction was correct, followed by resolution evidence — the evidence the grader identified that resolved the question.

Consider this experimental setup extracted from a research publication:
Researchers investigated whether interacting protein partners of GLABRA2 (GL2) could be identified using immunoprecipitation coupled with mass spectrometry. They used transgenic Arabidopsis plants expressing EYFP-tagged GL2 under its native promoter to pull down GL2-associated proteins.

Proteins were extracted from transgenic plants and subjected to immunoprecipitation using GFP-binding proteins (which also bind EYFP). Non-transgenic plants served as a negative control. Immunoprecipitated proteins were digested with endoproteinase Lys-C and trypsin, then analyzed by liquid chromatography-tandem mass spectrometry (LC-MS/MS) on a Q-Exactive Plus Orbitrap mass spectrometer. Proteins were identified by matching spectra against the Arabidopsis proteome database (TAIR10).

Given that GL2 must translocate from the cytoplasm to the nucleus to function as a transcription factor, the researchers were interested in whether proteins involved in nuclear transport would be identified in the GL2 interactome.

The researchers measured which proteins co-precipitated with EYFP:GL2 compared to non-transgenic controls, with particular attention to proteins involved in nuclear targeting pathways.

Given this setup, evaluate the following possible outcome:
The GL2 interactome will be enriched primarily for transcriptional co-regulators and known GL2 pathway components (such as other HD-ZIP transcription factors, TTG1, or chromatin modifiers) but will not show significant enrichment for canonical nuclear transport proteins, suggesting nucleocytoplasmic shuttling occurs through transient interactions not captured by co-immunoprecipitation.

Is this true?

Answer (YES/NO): NO